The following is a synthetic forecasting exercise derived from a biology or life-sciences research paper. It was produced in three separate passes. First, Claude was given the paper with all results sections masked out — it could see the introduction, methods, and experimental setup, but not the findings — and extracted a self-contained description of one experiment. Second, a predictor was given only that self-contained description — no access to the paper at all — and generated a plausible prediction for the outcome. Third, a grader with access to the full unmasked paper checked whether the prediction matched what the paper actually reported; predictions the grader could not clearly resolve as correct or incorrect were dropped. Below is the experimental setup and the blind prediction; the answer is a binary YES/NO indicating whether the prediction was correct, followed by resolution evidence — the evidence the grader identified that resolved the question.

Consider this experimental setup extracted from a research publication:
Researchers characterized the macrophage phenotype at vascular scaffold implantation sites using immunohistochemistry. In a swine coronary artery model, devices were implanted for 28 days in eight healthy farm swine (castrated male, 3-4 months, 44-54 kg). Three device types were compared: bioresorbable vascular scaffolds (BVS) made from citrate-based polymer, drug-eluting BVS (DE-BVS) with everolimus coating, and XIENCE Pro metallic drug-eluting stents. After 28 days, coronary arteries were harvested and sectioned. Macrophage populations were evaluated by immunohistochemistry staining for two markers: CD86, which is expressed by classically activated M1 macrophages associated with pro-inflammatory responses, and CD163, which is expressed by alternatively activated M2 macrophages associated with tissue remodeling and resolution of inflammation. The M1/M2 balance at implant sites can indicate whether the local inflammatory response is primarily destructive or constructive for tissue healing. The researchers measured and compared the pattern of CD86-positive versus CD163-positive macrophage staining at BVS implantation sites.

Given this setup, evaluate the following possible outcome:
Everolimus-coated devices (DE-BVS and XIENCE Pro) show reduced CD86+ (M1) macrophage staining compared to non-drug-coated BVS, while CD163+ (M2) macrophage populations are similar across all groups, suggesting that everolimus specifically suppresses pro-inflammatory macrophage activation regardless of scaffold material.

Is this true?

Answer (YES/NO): NO